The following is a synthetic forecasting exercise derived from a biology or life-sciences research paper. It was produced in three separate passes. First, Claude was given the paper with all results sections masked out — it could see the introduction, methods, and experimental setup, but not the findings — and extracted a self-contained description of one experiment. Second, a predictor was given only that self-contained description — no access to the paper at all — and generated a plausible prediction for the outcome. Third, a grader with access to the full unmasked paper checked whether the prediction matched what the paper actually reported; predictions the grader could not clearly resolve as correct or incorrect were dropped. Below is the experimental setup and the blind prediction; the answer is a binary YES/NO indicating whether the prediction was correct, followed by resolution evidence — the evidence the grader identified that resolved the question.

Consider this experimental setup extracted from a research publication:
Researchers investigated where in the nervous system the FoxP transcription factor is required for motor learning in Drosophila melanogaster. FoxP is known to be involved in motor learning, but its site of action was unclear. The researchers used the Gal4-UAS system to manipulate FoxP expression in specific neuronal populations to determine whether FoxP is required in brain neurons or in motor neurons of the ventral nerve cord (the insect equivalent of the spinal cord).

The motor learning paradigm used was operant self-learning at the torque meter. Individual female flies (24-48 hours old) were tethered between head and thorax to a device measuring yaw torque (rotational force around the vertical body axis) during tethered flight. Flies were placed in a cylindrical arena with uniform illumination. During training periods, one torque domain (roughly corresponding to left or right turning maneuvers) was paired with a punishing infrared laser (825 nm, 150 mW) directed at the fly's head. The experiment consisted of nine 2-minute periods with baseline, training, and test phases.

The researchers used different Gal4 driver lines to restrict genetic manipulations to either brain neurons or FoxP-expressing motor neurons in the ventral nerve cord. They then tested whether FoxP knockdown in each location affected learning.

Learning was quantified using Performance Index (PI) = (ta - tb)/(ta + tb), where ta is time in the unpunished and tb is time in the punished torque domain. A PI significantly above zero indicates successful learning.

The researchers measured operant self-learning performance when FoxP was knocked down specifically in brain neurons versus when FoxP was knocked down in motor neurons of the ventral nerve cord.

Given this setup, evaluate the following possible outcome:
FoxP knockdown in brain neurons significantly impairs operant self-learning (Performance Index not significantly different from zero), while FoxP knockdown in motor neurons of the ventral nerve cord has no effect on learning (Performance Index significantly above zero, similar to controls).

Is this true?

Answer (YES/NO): NO